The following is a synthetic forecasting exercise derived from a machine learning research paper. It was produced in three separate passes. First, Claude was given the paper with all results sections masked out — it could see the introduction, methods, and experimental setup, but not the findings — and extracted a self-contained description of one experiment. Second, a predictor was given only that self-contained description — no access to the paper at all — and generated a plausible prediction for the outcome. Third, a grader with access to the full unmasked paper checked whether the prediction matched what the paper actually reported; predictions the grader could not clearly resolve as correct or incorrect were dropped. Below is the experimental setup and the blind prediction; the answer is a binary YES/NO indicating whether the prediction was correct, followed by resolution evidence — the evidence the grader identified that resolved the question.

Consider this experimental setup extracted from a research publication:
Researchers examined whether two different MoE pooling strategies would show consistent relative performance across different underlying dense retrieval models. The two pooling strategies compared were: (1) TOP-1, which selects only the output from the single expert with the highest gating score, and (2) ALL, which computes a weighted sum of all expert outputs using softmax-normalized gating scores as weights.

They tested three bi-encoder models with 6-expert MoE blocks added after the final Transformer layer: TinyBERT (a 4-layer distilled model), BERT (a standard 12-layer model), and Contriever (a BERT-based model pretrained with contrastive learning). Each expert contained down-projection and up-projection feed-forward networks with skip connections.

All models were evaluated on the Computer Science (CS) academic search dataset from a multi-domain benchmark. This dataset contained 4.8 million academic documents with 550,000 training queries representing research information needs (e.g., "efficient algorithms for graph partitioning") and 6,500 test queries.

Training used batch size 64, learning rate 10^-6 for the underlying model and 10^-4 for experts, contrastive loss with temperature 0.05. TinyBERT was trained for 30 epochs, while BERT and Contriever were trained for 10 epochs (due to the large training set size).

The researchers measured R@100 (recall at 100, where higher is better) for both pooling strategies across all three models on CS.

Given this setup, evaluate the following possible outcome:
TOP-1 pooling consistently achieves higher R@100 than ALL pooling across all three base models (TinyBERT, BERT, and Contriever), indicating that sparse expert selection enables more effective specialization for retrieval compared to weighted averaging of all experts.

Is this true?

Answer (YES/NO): NO